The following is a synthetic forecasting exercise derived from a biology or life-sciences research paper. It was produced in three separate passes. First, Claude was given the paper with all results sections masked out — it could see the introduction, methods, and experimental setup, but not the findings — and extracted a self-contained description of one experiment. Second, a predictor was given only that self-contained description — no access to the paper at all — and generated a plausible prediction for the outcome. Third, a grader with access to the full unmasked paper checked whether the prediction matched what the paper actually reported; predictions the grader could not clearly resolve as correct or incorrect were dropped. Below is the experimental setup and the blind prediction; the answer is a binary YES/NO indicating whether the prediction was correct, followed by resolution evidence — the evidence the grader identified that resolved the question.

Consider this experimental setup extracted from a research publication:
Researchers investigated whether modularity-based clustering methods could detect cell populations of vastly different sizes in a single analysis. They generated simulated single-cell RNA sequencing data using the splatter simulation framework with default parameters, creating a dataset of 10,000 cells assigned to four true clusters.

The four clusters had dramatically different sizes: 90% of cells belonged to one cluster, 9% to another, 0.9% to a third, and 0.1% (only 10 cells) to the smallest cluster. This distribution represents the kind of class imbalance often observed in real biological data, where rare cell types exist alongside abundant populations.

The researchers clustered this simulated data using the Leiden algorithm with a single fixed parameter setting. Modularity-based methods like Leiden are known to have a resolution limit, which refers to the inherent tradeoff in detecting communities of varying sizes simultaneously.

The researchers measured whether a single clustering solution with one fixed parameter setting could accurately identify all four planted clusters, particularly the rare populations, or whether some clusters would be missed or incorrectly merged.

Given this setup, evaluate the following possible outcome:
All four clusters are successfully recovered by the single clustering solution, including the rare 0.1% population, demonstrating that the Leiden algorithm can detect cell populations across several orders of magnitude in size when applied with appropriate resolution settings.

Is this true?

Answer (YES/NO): NO